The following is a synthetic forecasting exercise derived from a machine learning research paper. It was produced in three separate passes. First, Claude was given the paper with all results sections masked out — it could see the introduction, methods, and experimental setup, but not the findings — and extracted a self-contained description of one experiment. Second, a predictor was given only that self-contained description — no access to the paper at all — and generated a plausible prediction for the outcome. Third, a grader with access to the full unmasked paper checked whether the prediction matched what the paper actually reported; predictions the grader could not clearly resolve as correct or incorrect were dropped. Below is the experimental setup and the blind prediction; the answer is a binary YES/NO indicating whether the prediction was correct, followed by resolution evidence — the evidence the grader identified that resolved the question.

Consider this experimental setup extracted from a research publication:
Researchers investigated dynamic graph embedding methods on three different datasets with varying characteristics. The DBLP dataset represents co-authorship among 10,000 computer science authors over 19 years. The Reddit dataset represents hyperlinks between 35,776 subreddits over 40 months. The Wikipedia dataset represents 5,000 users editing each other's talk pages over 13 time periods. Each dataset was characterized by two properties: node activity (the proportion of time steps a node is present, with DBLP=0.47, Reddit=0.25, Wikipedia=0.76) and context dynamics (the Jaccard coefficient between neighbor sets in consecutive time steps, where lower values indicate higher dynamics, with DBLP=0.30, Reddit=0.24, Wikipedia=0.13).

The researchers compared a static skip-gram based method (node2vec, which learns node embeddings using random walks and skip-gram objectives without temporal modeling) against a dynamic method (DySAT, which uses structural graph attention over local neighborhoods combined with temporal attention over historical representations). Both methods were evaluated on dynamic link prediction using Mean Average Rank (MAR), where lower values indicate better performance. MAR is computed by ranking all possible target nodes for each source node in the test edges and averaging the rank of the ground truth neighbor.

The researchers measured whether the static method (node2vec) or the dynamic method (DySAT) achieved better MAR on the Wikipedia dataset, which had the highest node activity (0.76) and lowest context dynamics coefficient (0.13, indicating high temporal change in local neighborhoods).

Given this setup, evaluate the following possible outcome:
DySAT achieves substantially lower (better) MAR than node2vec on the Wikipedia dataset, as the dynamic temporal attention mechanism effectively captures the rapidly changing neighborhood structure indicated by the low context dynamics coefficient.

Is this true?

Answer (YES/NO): NO